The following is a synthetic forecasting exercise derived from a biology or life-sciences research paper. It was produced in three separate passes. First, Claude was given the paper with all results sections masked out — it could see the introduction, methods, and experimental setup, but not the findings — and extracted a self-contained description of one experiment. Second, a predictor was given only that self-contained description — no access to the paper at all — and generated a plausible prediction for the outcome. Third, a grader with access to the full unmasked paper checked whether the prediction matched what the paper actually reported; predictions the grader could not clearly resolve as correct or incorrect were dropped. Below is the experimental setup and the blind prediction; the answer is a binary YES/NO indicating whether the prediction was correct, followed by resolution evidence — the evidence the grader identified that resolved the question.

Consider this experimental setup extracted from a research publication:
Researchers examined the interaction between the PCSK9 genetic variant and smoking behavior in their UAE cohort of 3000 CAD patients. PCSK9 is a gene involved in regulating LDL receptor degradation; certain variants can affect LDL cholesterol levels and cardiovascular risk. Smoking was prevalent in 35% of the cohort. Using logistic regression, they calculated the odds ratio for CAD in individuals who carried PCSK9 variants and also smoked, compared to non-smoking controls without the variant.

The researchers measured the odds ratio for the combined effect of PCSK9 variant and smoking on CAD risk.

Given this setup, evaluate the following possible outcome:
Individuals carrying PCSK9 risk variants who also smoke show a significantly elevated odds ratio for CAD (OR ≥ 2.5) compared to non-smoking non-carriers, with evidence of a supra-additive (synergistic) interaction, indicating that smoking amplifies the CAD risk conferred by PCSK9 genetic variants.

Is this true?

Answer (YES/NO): NO